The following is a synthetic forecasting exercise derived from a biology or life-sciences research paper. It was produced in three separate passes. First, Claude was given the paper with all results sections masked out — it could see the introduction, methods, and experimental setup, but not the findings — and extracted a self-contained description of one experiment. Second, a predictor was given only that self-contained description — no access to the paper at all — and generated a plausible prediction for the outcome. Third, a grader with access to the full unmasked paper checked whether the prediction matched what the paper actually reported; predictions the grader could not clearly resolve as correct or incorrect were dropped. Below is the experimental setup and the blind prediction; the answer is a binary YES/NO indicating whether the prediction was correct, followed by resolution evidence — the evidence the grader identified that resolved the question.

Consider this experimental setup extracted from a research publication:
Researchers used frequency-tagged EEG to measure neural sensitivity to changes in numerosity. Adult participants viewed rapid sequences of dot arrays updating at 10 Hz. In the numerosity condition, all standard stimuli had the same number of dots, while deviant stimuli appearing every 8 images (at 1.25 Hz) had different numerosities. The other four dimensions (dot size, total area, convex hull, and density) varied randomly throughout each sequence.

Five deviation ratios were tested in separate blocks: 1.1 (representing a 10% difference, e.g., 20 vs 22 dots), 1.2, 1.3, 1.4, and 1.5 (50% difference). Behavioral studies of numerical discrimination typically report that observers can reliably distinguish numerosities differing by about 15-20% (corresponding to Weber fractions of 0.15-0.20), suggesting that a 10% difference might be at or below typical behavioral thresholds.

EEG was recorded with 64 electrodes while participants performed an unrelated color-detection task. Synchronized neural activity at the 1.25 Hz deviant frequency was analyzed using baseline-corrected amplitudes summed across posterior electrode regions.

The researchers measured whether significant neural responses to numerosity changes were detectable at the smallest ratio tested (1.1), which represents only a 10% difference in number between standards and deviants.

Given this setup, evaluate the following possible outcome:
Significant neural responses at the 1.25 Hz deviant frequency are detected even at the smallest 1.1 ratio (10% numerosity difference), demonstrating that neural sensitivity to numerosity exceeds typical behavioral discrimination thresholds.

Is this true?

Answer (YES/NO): NO